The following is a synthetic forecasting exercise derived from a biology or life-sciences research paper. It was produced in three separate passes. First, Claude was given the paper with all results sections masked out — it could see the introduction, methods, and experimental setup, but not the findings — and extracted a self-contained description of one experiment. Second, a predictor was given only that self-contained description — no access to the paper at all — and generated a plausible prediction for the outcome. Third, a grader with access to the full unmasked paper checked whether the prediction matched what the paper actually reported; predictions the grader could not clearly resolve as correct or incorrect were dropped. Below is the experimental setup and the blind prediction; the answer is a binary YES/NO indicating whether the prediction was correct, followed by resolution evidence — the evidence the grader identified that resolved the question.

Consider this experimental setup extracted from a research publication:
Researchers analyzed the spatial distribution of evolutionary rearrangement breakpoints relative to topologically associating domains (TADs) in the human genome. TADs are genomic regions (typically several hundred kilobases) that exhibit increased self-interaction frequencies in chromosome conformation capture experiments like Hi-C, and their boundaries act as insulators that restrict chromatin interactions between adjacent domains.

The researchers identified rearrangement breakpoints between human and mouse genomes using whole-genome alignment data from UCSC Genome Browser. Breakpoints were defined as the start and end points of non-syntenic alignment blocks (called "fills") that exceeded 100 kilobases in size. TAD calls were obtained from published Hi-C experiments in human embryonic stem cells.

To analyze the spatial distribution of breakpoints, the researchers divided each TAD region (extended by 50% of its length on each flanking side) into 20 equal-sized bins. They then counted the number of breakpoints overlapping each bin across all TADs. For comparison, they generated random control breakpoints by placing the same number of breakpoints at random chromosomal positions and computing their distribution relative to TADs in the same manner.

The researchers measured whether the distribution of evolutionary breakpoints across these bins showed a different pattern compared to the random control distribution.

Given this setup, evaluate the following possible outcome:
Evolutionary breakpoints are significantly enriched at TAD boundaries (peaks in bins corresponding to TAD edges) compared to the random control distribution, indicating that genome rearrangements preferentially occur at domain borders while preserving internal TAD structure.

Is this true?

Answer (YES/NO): YES